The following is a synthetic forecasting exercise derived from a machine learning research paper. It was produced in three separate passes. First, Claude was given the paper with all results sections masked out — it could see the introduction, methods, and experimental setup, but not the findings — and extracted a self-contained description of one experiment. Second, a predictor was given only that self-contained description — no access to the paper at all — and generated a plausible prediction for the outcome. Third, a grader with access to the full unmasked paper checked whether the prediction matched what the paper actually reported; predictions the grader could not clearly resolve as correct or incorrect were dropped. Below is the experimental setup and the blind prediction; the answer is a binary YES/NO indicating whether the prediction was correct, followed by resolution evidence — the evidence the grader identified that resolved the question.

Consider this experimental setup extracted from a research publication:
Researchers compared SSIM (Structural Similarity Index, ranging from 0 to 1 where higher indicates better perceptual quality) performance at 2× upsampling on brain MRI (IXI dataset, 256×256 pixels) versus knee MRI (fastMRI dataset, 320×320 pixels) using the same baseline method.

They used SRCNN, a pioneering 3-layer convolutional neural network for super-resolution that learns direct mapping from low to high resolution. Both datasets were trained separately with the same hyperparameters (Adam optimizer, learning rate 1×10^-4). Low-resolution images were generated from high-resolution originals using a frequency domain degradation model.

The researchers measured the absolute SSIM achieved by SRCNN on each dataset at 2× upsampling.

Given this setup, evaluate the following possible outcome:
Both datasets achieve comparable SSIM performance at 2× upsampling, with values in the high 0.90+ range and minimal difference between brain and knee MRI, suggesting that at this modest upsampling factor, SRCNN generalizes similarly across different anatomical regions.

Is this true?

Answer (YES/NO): NO